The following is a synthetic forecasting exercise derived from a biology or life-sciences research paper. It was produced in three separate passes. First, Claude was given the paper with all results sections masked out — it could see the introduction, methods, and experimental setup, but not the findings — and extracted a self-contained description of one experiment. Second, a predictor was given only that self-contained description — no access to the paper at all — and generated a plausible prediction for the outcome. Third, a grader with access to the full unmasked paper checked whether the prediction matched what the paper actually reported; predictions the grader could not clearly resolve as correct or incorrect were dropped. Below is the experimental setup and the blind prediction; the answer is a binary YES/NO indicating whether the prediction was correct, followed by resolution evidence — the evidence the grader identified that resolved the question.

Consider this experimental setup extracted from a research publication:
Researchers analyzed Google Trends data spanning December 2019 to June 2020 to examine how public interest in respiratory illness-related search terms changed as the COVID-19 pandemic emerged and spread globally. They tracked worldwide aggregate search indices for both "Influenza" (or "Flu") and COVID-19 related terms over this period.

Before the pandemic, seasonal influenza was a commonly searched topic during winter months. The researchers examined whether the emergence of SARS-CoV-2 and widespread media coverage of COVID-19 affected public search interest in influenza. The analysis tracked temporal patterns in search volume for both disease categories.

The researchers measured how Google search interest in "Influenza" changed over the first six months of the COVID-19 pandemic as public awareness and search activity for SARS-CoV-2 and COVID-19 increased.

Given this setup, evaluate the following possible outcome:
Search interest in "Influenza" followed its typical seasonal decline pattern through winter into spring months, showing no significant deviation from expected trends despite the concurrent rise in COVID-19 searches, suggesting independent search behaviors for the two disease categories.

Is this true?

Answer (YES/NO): NO